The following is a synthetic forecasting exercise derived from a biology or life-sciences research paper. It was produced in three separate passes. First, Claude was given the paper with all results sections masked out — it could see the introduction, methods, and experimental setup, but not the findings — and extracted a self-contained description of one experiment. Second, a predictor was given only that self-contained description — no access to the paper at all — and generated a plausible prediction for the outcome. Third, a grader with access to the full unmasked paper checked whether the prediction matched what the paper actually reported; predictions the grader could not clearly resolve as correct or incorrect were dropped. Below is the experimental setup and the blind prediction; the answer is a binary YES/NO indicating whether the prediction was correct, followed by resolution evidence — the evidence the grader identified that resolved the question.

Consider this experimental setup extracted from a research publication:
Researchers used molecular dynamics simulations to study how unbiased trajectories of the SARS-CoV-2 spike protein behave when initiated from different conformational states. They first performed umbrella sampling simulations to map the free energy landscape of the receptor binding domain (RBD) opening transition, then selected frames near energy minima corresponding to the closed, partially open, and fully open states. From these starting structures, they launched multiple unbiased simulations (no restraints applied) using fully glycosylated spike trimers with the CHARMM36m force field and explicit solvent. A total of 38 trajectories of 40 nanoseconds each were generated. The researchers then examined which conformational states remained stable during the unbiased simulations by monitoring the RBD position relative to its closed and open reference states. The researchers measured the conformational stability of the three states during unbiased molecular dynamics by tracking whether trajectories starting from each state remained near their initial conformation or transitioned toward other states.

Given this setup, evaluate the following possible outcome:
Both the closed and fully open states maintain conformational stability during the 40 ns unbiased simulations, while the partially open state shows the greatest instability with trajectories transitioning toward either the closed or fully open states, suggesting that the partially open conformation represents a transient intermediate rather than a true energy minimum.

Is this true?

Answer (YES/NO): NO